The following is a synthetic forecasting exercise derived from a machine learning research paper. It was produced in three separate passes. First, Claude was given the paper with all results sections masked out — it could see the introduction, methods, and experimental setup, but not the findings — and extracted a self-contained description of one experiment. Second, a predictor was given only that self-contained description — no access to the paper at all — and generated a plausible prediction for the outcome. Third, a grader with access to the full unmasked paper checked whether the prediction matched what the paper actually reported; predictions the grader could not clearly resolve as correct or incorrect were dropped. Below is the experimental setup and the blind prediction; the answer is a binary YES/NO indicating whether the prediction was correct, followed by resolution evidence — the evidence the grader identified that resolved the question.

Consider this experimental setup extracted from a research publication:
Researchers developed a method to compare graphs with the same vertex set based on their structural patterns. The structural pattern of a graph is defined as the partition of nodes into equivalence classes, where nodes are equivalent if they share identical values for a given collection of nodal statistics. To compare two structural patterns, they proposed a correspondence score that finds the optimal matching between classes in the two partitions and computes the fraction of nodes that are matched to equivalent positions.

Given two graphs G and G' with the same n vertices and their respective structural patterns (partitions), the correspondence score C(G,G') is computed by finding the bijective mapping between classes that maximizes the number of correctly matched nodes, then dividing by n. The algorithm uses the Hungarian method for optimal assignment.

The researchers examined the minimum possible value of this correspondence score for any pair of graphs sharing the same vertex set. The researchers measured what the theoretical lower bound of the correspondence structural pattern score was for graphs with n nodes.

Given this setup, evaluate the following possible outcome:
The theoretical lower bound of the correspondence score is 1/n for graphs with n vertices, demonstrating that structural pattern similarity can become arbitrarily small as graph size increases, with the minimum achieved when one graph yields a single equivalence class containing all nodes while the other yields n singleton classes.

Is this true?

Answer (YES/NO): YES